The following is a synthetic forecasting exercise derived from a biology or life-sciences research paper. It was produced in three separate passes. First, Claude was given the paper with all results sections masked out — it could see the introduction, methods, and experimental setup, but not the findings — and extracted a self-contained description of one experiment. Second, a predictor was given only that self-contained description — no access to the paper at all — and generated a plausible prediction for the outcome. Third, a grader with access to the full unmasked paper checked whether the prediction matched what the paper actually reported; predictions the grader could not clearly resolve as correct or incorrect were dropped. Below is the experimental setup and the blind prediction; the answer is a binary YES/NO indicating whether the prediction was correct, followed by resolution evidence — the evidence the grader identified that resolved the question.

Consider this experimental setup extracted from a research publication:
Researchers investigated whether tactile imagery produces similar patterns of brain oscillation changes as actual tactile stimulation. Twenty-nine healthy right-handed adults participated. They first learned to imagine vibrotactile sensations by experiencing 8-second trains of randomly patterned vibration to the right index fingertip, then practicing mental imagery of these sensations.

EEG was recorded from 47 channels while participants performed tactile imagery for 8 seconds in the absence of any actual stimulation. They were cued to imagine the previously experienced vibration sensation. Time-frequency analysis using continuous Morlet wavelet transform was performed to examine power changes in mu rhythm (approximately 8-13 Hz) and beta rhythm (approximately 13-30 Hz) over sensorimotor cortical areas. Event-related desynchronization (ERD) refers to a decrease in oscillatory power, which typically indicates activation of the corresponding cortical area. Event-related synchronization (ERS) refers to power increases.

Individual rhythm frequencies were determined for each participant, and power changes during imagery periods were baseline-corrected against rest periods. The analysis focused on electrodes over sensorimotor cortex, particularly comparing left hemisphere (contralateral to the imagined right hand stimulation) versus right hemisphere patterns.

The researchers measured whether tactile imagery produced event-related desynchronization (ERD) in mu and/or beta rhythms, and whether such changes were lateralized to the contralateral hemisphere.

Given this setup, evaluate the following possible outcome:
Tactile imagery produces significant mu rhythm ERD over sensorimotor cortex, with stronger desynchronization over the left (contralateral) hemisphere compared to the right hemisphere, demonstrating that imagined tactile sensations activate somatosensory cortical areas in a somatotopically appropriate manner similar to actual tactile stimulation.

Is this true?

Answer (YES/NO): NO